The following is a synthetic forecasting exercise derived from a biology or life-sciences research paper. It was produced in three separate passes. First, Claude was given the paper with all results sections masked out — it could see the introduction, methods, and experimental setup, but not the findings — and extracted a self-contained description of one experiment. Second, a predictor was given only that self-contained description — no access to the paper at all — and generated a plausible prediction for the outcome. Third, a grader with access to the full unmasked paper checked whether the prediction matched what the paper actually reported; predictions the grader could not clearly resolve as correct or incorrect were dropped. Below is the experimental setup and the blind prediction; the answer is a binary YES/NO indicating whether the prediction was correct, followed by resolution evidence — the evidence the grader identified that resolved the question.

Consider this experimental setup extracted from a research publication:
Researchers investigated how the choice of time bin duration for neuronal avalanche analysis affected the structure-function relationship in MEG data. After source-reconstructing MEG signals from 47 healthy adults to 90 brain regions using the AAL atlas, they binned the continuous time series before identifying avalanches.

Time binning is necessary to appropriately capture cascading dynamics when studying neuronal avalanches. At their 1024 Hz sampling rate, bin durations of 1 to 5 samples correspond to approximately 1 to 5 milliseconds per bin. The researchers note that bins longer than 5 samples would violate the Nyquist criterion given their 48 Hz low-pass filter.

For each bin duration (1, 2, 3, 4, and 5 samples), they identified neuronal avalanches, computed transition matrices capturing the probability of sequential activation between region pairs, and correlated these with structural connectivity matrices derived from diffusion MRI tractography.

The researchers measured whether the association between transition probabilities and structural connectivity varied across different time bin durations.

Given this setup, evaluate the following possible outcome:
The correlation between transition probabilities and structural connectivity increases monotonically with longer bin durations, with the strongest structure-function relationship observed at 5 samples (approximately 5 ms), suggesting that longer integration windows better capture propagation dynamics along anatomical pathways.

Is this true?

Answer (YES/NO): NO